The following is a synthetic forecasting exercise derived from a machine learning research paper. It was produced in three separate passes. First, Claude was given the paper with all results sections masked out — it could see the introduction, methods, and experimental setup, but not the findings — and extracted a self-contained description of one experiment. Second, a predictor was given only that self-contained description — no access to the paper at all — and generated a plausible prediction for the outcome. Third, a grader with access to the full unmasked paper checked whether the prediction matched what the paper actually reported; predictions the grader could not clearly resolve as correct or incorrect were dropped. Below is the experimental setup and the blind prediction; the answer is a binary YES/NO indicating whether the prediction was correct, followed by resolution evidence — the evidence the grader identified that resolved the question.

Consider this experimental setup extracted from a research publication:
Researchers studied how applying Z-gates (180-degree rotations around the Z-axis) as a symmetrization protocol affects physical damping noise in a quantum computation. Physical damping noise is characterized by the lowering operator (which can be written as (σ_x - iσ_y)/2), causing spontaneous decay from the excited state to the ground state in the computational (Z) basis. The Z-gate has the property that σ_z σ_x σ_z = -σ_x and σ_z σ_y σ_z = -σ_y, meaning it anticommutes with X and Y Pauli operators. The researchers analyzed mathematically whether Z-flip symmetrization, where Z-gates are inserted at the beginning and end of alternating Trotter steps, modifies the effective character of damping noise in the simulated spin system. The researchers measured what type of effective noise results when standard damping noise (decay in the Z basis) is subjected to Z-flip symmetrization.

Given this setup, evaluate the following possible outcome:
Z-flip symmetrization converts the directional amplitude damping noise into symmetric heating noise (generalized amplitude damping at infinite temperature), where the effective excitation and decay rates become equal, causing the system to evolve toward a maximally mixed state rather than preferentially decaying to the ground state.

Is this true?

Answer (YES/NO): NO